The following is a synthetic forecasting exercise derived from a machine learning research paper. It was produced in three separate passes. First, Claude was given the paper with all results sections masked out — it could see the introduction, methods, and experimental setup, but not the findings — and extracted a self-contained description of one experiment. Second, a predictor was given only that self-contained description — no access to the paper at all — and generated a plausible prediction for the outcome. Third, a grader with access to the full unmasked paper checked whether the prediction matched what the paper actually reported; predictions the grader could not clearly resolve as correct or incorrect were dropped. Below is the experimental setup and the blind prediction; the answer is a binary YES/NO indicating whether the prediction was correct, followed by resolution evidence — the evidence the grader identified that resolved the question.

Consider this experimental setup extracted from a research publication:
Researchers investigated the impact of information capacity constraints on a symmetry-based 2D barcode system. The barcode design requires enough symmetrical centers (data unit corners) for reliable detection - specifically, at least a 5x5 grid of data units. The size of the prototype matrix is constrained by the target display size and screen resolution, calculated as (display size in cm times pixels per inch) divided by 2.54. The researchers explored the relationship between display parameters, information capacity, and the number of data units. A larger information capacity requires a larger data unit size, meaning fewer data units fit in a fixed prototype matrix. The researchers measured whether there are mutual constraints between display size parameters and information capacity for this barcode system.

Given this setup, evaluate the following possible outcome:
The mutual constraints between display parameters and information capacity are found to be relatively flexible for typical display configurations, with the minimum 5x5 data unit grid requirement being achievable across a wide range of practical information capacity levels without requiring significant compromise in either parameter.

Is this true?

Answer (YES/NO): NO